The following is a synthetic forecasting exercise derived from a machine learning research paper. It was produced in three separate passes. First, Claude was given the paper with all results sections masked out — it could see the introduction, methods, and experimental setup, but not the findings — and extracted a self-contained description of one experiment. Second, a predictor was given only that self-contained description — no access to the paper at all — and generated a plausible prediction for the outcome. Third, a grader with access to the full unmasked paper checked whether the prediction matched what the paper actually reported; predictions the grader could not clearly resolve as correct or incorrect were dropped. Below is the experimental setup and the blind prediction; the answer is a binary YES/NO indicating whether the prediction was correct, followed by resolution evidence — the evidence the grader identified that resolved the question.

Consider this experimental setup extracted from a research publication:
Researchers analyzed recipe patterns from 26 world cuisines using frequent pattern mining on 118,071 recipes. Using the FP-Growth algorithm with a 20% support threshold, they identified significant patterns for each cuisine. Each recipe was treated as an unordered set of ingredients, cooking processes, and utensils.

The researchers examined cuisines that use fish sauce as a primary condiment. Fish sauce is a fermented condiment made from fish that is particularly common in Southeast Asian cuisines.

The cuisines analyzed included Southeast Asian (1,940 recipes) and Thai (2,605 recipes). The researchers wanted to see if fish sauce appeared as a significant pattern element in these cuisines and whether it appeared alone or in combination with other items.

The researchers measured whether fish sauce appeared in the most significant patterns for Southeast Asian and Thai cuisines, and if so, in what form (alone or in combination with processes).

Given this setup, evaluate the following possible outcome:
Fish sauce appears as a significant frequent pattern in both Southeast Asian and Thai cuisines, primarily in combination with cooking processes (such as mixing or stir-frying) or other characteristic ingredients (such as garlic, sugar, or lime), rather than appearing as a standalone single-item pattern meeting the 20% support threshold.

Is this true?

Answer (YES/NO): NO